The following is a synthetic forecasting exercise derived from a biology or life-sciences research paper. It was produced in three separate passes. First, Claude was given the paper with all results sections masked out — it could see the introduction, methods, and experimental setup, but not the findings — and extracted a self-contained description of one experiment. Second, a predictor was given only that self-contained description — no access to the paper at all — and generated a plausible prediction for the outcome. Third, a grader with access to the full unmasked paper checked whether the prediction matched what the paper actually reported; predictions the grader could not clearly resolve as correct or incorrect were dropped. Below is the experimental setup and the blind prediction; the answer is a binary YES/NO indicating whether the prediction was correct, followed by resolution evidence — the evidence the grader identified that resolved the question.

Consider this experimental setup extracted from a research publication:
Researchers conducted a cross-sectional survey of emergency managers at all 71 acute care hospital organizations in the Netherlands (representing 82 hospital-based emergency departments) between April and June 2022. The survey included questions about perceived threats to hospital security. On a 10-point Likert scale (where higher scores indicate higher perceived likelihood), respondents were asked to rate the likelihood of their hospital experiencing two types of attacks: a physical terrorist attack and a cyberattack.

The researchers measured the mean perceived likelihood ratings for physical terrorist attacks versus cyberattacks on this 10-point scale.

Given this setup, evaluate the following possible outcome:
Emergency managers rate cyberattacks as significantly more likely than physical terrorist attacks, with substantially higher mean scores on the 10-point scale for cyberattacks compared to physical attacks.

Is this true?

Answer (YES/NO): YES